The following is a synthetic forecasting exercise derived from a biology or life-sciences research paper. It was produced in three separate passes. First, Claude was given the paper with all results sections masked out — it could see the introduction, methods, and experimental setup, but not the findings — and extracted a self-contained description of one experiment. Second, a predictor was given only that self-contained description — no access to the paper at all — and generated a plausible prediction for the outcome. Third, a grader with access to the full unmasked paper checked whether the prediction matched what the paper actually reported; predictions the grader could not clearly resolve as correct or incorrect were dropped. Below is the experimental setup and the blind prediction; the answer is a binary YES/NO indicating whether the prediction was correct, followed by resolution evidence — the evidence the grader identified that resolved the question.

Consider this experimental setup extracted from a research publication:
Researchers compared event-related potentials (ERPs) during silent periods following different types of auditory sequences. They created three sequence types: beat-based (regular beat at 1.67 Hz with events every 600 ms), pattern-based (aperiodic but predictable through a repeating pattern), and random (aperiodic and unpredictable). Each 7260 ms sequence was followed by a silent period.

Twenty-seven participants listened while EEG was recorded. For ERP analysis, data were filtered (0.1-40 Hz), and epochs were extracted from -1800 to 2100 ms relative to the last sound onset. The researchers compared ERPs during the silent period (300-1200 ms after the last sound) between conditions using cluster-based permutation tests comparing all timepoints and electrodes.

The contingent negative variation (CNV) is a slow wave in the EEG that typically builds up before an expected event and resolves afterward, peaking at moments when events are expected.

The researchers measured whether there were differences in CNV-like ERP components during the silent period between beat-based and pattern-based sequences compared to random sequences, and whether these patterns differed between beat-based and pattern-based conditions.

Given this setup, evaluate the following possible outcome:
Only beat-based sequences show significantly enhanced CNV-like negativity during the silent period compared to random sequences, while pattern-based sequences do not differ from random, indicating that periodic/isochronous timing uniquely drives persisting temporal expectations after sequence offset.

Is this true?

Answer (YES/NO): NO